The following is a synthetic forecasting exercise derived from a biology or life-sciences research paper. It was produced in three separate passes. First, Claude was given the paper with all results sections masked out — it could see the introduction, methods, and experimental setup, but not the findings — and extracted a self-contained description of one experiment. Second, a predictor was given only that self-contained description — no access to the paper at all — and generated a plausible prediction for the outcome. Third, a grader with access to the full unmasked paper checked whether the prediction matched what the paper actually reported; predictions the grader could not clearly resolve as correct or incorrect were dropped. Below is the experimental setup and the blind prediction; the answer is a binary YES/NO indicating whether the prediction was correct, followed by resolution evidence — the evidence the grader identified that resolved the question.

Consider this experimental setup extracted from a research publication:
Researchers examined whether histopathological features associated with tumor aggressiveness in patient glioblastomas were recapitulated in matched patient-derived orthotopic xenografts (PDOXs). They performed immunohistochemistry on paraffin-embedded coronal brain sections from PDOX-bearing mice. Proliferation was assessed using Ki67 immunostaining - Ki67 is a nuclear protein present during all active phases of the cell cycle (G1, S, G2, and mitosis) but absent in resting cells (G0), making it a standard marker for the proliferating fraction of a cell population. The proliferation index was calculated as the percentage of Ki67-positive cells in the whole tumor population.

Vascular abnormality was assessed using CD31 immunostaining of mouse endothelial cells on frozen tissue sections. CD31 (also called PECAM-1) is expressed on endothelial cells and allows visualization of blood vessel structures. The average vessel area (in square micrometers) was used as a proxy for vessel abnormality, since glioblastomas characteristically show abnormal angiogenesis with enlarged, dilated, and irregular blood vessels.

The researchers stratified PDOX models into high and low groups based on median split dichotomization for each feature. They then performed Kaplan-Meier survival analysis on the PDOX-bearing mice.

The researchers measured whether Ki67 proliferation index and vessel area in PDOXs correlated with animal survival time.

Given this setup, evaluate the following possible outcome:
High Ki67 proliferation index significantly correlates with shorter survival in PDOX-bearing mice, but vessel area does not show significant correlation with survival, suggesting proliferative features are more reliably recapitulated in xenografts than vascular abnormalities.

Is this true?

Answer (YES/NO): YES